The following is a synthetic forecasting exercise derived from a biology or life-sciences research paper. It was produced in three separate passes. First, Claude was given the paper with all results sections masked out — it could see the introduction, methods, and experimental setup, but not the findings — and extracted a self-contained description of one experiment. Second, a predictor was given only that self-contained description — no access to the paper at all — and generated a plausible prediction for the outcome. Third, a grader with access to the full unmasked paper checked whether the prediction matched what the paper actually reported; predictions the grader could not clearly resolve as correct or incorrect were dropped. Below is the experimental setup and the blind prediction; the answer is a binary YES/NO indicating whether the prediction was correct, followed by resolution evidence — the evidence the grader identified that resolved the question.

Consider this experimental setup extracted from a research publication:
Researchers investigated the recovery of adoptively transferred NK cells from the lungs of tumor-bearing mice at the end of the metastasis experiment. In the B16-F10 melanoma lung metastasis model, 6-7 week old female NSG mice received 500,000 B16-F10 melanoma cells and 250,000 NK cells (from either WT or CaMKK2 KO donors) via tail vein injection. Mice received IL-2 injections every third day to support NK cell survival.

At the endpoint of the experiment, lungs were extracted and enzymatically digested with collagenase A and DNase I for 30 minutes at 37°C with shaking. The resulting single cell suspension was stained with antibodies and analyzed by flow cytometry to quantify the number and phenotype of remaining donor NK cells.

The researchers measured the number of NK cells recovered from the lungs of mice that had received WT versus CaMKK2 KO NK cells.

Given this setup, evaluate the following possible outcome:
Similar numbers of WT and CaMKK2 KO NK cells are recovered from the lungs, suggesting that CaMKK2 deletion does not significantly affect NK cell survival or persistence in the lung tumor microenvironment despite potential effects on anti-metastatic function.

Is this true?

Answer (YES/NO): NO